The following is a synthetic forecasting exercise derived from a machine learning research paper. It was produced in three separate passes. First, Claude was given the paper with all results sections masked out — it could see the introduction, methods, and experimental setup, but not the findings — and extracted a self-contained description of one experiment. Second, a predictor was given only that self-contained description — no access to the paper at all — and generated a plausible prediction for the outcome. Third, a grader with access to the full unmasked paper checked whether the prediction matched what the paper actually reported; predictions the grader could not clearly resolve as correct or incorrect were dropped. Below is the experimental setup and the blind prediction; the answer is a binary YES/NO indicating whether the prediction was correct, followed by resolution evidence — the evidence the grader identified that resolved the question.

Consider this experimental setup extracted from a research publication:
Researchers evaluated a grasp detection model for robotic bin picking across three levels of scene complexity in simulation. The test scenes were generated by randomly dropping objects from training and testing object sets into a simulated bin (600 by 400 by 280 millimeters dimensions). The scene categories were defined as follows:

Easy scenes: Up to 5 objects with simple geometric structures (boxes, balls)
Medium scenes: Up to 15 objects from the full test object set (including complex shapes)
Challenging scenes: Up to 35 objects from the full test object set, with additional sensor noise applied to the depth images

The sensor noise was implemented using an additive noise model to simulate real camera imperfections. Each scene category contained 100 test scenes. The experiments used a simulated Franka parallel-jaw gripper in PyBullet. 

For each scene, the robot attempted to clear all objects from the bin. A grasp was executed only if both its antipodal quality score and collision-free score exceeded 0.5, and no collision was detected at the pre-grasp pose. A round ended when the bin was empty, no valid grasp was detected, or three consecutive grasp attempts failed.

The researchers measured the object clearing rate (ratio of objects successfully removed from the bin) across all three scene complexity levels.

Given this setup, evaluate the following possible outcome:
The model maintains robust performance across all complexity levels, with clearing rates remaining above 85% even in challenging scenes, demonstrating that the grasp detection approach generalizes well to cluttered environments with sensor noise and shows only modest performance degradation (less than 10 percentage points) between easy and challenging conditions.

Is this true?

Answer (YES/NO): NO